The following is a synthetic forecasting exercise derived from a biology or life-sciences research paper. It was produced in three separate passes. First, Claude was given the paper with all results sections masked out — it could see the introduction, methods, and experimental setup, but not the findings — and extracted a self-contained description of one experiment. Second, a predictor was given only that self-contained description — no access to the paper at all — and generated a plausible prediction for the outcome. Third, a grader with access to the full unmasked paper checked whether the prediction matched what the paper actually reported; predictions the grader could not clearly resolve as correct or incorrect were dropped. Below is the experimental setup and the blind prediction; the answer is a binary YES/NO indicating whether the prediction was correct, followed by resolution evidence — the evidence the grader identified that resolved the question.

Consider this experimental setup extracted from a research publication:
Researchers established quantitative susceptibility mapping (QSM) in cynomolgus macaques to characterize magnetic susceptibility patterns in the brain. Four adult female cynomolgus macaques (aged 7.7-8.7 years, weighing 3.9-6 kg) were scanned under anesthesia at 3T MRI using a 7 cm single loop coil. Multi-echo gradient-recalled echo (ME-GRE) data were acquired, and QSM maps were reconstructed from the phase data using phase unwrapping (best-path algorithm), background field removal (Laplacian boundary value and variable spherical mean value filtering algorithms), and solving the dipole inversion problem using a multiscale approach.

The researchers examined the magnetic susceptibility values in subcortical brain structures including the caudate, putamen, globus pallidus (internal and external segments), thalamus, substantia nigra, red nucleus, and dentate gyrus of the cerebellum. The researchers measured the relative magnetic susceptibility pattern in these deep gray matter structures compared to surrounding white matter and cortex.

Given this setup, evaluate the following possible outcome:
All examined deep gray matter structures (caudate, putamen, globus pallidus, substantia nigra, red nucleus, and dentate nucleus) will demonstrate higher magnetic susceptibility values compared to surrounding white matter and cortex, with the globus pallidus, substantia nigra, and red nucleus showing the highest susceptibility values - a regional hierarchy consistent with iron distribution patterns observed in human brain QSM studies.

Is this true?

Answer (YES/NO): NO